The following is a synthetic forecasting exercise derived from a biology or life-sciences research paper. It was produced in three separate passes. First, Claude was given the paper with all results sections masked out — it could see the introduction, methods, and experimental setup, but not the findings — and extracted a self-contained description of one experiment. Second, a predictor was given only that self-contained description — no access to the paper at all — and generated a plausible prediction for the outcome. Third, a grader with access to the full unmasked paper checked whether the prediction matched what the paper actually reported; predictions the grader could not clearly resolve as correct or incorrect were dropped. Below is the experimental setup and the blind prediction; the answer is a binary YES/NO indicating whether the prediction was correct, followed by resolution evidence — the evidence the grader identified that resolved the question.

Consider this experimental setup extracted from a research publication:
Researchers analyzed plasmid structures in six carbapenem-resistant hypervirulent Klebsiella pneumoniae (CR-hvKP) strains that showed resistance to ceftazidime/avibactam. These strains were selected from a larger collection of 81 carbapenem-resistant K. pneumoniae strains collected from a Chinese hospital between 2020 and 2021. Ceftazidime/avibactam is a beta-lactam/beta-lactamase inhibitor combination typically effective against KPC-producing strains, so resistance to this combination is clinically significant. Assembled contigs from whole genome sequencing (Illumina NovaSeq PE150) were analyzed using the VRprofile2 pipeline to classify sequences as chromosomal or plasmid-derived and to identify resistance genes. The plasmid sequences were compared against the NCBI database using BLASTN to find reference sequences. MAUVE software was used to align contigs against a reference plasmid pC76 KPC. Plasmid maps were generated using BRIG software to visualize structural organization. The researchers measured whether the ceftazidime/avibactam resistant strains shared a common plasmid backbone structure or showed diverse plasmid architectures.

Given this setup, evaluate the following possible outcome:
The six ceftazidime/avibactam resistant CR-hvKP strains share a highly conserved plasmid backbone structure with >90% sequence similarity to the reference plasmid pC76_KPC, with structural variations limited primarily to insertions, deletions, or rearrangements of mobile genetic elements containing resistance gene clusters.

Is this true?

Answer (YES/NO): YES